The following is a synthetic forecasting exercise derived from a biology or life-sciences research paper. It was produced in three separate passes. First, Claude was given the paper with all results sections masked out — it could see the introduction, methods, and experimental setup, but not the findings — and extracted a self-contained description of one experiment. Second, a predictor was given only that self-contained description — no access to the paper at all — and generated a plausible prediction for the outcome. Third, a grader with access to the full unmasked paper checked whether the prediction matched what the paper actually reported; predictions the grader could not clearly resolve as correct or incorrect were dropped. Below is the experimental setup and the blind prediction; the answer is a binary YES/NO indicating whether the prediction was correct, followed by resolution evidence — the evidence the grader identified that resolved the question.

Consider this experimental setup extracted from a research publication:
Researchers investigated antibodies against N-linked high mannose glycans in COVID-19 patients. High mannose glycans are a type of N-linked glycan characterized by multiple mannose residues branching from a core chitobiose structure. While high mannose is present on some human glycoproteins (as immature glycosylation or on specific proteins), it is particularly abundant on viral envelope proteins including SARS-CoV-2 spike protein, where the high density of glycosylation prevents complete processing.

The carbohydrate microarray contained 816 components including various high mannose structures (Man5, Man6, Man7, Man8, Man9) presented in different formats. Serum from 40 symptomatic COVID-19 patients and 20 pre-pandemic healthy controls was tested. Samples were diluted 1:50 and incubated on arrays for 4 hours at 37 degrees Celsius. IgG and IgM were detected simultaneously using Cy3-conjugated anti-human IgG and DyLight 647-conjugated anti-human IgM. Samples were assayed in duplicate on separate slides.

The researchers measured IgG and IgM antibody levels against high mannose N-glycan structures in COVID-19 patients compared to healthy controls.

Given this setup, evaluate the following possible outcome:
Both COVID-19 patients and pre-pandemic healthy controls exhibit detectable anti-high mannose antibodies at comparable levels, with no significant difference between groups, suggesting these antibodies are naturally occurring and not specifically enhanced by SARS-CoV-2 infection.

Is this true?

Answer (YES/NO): NO